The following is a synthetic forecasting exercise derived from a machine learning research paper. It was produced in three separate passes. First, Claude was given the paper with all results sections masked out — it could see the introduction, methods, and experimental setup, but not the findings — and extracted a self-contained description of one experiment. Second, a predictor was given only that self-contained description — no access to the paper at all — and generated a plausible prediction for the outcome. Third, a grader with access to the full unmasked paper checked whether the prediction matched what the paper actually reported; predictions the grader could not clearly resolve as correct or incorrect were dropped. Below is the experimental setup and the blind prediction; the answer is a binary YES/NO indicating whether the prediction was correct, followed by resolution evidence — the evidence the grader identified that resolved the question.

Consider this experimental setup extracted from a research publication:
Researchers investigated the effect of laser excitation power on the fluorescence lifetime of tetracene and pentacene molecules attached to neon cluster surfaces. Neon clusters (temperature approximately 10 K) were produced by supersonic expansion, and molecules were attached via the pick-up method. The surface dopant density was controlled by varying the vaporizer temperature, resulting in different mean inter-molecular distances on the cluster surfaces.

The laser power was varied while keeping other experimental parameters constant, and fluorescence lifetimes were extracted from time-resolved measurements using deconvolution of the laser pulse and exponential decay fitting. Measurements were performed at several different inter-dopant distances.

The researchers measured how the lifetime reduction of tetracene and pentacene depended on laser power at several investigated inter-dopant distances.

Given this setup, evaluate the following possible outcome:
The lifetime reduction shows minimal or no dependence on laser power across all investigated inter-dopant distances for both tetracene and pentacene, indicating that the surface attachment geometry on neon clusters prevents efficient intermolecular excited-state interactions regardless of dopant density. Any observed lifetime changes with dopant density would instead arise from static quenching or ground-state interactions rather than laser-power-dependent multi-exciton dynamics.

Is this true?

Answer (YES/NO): NO